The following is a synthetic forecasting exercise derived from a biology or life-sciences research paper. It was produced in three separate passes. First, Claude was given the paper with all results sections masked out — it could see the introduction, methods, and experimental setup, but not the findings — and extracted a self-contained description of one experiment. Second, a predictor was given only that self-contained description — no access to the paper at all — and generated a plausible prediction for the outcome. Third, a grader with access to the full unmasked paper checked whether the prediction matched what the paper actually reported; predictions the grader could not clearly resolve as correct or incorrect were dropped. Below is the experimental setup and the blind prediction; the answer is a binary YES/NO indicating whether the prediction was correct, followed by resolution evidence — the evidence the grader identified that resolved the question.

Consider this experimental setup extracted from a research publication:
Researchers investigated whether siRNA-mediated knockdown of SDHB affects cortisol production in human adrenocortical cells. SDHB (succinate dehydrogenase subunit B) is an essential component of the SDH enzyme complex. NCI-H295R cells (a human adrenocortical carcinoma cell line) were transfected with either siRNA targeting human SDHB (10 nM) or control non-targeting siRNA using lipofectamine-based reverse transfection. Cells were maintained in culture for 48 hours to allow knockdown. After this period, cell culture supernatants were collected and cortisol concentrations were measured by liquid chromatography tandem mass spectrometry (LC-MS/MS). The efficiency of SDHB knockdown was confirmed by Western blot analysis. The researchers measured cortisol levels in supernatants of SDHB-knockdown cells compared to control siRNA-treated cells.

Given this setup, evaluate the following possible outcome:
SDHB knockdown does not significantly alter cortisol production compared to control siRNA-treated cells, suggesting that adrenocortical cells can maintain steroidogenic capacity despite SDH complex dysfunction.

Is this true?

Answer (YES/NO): NO